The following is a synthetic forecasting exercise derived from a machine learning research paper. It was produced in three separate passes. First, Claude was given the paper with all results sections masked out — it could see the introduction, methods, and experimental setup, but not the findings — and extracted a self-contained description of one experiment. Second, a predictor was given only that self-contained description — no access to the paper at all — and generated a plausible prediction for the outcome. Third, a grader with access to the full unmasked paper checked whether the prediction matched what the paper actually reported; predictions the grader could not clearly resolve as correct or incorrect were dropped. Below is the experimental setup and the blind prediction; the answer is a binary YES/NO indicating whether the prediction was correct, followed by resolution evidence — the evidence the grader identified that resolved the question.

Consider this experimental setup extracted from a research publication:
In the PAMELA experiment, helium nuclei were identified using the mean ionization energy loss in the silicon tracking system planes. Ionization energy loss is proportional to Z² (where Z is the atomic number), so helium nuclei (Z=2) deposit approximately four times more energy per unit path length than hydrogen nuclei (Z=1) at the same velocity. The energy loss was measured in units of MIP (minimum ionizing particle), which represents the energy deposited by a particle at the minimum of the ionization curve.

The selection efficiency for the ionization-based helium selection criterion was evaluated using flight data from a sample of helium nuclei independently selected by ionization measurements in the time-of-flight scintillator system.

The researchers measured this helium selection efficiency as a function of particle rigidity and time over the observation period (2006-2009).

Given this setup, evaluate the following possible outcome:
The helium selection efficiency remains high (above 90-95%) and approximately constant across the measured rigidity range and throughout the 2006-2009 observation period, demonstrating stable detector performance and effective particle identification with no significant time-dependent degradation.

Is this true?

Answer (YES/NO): YES